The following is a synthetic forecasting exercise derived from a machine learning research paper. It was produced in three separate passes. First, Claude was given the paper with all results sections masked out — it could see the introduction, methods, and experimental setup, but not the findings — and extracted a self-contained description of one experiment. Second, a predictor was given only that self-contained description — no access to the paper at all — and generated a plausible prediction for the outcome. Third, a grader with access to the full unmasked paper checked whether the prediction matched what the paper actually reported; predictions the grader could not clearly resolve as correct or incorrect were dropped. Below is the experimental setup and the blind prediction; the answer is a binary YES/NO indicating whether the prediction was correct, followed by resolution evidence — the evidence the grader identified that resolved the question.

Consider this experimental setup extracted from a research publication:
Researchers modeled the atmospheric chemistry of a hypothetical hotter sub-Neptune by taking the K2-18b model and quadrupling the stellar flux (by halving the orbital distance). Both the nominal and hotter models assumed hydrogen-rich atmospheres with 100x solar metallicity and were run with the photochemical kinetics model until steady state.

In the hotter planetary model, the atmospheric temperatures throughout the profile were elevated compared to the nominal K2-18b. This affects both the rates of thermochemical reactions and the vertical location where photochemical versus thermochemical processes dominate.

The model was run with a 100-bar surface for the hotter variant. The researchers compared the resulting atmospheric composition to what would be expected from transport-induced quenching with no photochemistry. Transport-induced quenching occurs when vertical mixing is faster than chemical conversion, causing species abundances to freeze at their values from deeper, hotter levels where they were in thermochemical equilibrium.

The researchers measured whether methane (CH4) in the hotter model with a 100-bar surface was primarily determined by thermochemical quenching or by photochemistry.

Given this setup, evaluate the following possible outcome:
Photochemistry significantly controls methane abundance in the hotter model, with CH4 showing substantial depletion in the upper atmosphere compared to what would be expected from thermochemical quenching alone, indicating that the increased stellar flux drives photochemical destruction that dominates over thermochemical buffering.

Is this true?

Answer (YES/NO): NO